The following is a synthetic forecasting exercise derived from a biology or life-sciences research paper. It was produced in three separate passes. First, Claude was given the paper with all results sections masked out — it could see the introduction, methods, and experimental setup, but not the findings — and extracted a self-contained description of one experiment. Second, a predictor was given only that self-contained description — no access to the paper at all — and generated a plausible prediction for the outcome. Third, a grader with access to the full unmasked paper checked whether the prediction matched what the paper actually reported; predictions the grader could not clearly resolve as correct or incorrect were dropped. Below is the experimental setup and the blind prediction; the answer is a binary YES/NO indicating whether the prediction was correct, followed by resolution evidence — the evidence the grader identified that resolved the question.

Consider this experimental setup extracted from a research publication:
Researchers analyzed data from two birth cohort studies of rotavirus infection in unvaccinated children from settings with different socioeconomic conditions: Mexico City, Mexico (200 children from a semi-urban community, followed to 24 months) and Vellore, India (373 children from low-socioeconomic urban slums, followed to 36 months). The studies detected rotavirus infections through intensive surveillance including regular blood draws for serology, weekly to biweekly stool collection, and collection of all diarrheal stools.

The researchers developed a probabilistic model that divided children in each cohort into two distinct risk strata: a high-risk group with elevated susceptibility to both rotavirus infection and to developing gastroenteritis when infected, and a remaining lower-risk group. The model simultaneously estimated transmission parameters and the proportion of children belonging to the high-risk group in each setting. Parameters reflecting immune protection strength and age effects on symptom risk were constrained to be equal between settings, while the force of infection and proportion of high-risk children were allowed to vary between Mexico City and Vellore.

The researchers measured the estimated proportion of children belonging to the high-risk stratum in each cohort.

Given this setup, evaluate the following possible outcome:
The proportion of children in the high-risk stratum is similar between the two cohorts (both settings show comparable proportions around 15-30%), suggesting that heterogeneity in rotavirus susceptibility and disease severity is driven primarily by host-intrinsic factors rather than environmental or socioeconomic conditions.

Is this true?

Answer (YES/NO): NO